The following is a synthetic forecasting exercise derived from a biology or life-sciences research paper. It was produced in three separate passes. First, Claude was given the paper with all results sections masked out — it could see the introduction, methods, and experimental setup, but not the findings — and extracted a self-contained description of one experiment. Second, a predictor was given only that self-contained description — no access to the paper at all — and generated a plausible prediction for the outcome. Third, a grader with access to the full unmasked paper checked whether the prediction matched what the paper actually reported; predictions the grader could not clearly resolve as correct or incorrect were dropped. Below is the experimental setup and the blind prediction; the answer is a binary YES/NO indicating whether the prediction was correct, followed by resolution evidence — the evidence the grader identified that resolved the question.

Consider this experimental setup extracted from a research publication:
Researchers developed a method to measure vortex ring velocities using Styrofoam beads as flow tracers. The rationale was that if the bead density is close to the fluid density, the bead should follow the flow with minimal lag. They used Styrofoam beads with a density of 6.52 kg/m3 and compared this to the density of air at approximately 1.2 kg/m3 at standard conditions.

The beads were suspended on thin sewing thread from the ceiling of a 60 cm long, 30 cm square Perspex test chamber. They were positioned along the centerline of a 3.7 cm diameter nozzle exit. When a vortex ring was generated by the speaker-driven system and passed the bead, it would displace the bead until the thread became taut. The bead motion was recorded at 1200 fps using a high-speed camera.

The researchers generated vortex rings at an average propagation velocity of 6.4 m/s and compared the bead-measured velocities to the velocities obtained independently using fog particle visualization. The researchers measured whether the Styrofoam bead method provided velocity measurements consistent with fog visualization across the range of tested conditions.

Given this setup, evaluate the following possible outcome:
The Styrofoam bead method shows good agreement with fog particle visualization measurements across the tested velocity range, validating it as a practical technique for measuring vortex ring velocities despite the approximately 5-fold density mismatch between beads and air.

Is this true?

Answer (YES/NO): YES